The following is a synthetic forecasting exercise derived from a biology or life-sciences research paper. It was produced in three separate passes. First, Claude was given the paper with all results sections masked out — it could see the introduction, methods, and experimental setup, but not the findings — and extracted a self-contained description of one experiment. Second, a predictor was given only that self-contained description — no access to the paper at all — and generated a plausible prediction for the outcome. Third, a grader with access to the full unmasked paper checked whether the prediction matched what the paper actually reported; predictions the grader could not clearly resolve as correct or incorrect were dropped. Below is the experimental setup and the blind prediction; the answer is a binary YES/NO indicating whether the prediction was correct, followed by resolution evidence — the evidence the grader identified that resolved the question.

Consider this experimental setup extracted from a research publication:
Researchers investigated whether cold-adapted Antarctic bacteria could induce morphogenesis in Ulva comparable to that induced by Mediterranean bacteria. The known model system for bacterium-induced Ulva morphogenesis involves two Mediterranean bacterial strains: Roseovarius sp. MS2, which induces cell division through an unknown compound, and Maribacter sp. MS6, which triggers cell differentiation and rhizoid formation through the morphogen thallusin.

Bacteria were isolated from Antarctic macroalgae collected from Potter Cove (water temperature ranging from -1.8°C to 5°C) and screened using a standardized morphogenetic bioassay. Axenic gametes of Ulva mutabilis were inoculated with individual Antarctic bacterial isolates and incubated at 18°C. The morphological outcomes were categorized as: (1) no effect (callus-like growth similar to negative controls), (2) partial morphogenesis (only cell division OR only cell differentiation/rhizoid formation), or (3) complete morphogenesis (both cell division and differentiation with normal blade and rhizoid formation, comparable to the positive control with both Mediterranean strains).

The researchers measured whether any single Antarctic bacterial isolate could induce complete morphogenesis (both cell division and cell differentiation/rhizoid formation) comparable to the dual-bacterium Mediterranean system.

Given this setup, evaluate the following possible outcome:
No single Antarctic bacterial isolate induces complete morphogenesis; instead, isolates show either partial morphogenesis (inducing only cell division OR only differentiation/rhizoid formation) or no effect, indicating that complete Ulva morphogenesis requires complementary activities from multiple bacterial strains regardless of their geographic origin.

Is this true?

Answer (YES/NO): YES